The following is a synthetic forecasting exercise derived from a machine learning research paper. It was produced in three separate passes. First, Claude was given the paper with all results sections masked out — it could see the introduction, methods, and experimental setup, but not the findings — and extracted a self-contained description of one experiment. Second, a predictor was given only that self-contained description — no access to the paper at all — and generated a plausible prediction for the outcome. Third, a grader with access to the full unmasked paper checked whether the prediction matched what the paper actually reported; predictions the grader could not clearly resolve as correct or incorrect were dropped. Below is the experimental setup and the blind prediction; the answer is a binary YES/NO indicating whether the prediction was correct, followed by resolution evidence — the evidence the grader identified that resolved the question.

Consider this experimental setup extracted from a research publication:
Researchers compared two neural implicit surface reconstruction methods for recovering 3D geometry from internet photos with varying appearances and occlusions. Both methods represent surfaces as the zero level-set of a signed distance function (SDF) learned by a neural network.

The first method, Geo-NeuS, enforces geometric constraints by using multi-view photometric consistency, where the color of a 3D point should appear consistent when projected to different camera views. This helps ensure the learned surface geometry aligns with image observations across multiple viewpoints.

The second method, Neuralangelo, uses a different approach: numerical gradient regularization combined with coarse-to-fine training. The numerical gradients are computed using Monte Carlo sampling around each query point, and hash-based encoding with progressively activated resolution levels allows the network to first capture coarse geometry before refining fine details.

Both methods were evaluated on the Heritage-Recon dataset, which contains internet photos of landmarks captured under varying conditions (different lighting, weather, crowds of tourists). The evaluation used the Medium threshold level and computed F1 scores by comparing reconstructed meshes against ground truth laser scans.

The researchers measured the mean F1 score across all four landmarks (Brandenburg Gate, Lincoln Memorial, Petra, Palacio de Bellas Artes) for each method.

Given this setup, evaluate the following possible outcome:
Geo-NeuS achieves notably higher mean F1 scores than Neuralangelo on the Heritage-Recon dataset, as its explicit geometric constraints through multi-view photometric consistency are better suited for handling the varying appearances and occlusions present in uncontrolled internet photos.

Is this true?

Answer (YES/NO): NO